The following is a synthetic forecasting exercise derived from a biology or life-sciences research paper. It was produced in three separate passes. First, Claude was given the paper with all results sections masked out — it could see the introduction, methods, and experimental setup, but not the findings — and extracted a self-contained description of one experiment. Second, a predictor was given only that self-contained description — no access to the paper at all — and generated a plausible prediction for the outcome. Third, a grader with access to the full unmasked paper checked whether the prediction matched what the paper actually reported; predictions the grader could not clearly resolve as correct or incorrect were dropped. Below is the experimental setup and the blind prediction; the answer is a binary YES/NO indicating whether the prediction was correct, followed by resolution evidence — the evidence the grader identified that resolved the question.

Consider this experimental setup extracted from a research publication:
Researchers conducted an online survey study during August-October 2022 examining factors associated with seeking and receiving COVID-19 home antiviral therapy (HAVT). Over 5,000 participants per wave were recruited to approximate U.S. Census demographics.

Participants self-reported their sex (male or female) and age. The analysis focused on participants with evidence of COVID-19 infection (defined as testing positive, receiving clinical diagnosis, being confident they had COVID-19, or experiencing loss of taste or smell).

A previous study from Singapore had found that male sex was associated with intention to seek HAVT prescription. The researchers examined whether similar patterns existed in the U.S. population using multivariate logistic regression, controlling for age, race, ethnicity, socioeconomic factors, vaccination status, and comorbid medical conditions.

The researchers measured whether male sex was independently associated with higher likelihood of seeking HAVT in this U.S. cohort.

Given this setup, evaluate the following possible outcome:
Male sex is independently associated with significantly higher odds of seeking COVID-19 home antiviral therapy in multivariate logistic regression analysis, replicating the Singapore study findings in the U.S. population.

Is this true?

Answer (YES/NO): YES